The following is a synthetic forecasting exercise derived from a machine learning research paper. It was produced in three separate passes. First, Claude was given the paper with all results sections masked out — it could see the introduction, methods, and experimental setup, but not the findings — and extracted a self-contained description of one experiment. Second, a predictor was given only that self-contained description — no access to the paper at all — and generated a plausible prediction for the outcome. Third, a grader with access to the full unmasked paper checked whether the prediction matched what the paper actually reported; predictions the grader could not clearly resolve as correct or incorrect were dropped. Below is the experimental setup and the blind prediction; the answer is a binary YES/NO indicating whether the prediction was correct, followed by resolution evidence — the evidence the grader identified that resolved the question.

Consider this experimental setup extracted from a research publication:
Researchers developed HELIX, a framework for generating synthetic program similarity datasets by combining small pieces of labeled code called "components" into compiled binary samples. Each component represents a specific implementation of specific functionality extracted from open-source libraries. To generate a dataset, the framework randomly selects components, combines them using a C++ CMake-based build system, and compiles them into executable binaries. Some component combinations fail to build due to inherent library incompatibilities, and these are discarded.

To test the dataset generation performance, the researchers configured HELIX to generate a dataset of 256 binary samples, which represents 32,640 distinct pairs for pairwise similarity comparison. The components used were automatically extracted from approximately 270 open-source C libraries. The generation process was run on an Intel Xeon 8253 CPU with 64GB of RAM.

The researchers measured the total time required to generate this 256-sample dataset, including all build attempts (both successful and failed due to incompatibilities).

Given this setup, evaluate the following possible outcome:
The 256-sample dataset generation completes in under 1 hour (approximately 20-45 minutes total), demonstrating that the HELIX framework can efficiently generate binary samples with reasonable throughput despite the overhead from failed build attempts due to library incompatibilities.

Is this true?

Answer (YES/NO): NO